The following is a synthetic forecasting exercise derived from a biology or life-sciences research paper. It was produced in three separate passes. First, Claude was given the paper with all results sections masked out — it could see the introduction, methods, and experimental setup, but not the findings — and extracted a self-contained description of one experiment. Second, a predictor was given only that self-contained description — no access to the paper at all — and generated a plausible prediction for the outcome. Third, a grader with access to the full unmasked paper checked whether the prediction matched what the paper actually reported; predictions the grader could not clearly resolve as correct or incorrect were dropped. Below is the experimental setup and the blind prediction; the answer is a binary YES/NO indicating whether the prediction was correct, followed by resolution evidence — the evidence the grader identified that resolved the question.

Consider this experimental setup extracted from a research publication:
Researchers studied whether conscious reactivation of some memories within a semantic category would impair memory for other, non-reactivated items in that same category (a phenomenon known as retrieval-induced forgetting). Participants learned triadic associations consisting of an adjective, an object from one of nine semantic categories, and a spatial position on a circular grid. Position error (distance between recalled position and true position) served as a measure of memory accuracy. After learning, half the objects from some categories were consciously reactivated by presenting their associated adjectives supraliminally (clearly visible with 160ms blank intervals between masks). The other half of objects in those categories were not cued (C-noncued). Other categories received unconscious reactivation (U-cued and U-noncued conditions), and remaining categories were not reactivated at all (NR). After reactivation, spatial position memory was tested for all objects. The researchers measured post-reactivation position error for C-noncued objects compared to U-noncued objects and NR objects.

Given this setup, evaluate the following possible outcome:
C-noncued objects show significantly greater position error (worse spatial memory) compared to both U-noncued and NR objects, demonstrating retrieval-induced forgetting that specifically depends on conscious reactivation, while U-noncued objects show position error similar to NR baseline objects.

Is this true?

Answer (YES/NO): NO